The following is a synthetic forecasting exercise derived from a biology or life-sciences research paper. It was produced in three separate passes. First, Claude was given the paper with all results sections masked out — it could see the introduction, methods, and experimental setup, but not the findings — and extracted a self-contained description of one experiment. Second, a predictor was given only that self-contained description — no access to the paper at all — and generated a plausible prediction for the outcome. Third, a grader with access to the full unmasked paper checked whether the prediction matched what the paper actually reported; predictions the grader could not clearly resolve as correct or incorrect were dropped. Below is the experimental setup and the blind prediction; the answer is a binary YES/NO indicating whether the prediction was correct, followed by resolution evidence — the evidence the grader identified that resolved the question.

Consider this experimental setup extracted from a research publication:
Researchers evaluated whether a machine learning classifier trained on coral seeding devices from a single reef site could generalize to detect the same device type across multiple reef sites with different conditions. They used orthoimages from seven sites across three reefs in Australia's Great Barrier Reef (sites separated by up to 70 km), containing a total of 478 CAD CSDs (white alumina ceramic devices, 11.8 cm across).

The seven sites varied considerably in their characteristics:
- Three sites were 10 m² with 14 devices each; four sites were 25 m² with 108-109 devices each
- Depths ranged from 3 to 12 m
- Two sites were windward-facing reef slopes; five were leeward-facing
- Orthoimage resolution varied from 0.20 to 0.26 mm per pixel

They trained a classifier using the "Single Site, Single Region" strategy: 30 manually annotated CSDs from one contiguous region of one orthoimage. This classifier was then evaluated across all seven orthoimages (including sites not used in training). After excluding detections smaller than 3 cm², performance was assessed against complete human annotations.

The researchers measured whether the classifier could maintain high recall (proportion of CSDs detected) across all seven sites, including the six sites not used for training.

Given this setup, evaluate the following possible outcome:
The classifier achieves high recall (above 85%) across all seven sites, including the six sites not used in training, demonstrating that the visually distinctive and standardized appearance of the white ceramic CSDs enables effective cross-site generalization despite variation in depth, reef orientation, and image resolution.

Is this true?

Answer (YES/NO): YES